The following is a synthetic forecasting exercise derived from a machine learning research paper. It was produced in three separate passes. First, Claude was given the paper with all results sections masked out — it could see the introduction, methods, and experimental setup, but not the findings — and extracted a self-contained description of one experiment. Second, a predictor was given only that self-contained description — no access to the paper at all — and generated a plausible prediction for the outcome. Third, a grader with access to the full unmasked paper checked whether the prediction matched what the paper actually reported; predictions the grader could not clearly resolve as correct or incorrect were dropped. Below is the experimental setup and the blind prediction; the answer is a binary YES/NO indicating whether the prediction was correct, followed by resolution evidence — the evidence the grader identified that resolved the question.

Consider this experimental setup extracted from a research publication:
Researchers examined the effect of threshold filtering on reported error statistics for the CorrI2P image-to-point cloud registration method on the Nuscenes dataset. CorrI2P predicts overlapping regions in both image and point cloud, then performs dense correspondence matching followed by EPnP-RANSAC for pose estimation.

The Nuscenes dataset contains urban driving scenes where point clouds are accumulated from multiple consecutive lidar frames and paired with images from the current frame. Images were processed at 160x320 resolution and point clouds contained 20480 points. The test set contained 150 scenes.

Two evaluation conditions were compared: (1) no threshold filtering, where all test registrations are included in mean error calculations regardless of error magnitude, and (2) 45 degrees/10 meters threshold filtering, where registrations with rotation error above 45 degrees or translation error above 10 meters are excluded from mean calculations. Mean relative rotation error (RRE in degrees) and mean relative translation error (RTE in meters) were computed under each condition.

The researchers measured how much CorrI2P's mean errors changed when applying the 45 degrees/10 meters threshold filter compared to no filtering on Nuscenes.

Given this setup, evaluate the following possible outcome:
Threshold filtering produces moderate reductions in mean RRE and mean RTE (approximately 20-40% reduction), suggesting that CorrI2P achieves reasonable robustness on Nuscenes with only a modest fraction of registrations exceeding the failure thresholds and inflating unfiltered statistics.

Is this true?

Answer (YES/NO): YES